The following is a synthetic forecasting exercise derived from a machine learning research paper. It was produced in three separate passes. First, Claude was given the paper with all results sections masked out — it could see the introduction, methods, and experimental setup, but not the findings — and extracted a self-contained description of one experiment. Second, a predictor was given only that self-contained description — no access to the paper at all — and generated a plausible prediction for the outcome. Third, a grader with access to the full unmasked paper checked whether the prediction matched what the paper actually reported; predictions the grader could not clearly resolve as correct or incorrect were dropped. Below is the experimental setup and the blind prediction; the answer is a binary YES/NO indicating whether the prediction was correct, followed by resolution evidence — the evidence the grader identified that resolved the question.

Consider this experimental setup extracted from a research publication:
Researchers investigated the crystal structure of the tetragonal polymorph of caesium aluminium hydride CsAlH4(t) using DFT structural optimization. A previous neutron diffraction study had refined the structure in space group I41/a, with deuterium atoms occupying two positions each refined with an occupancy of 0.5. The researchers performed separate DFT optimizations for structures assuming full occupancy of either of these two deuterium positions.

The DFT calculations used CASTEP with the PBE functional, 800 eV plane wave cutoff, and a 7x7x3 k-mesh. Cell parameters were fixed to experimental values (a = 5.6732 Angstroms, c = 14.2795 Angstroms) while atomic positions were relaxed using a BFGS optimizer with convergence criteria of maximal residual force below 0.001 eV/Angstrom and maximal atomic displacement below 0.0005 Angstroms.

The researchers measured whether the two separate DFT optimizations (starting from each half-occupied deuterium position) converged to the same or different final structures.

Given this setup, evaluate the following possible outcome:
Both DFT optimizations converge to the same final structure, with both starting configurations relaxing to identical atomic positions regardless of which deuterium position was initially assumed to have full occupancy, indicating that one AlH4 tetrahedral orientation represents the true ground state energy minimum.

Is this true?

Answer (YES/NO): YES